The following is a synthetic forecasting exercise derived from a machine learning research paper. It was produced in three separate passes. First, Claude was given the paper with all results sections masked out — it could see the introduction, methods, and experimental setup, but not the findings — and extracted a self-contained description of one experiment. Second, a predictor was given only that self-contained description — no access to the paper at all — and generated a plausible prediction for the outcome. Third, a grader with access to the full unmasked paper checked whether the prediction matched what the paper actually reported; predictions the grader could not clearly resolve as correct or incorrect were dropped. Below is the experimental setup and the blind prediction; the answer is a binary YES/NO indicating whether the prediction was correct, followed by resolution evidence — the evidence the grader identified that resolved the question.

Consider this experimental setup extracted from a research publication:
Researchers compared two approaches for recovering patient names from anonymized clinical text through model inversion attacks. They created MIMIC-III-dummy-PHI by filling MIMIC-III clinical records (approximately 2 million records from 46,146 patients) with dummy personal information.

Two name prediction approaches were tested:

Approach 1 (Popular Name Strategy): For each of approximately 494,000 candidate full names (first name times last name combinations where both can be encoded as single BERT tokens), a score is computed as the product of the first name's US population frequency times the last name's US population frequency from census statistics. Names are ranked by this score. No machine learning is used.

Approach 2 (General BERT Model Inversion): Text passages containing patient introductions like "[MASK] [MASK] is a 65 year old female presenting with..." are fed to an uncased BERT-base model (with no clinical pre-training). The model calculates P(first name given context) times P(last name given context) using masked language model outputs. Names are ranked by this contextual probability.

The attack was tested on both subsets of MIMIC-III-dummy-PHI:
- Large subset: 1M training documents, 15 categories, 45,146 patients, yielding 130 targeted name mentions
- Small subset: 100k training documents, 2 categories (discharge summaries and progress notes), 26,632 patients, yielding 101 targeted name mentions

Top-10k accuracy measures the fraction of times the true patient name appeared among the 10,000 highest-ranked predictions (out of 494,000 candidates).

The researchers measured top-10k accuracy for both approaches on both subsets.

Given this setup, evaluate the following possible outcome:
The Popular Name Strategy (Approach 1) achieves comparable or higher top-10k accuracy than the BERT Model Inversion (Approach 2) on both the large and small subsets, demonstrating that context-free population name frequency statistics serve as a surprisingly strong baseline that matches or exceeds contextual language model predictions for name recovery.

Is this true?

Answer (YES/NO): YES